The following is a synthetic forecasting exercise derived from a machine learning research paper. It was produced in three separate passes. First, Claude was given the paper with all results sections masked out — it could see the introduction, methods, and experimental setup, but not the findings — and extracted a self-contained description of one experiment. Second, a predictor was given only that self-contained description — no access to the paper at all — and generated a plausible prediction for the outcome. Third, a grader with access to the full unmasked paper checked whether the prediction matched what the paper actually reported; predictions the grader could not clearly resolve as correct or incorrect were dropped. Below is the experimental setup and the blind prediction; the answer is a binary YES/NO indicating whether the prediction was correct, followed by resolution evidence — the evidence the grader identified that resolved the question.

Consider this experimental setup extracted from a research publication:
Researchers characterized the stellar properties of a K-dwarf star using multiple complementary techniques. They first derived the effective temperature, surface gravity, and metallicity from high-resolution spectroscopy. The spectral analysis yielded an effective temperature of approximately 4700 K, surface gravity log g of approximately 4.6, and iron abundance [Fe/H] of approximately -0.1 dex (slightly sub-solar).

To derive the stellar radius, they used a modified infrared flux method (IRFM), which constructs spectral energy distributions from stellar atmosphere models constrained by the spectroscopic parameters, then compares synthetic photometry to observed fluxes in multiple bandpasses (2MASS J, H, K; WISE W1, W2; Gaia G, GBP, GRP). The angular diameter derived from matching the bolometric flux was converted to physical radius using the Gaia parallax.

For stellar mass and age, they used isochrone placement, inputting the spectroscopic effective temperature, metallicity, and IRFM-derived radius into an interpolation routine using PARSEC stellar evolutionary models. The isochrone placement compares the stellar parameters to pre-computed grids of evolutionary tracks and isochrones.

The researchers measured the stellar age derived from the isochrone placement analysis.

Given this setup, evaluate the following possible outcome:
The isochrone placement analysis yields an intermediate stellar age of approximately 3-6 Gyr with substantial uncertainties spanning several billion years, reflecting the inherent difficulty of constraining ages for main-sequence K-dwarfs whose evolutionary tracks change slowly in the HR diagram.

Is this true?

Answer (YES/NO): NO